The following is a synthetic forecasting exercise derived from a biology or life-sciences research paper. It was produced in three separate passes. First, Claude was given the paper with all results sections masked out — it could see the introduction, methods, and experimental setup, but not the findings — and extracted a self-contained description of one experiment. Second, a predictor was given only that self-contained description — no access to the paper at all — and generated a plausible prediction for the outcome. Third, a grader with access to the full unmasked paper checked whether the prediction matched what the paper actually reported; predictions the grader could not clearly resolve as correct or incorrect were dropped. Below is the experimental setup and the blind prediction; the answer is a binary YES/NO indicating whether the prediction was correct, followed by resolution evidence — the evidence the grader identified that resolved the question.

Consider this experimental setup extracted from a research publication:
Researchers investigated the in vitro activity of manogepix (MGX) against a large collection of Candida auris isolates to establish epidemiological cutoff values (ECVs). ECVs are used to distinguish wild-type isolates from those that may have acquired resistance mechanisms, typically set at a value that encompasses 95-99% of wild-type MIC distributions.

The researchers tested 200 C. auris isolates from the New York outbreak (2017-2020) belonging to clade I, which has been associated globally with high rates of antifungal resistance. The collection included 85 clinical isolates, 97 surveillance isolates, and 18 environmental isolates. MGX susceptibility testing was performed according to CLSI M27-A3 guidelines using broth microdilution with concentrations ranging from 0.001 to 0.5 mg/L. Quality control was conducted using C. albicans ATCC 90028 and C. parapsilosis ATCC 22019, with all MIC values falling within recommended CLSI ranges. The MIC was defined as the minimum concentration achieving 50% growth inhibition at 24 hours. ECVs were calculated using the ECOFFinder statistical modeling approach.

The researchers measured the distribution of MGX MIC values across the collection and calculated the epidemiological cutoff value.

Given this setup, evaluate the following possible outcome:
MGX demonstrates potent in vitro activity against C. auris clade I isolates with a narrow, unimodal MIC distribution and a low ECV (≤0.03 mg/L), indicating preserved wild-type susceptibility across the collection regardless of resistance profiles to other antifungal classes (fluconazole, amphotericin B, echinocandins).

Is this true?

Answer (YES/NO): NO